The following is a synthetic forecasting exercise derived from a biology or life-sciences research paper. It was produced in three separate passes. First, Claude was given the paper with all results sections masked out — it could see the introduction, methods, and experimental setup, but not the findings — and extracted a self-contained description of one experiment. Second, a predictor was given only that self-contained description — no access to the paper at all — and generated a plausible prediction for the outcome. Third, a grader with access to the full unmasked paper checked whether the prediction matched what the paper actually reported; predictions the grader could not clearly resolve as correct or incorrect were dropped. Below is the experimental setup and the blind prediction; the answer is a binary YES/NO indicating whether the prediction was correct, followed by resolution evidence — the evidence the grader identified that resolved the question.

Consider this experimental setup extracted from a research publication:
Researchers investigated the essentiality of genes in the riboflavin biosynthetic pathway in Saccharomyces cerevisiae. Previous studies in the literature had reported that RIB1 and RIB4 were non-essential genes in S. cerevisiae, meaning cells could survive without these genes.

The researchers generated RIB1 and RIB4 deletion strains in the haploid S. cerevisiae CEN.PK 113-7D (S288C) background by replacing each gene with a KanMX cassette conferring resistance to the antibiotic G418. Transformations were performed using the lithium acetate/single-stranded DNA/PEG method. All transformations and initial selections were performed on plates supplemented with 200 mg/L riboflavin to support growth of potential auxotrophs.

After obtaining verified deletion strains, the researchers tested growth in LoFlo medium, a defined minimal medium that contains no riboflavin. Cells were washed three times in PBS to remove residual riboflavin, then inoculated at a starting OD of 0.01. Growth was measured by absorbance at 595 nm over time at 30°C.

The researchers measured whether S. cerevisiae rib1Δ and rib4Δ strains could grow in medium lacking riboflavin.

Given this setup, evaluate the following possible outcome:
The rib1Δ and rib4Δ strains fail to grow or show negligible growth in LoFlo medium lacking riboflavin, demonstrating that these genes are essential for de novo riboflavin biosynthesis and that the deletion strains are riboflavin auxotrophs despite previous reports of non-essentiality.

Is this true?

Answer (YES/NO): YES